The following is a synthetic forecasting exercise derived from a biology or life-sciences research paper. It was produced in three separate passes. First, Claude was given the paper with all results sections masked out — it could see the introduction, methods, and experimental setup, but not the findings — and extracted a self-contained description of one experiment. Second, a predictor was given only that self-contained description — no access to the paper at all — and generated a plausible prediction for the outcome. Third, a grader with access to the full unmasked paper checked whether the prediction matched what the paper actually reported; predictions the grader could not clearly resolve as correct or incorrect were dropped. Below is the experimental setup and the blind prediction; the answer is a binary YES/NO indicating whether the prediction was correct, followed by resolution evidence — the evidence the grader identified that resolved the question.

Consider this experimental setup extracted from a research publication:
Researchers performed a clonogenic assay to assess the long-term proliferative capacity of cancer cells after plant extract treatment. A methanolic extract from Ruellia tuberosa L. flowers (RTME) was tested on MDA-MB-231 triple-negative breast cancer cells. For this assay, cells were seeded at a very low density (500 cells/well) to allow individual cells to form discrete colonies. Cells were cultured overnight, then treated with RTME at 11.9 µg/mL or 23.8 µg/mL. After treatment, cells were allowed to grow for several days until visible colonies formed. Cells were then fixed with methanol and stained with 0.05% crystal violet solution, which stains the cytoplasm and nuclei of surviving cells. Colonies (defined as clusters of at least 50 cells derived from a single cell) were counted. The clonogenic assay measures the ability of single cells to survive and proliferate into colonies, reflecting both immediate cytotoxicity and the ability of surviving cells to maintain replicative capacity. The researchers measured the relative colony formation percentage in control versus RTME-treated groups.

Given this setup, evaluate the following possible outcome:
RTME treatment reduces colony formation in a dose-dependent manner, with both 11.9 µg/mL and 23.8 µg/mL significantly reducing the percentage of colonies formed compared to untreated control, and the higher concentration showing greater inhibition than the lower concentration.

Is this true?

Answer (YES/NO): YES